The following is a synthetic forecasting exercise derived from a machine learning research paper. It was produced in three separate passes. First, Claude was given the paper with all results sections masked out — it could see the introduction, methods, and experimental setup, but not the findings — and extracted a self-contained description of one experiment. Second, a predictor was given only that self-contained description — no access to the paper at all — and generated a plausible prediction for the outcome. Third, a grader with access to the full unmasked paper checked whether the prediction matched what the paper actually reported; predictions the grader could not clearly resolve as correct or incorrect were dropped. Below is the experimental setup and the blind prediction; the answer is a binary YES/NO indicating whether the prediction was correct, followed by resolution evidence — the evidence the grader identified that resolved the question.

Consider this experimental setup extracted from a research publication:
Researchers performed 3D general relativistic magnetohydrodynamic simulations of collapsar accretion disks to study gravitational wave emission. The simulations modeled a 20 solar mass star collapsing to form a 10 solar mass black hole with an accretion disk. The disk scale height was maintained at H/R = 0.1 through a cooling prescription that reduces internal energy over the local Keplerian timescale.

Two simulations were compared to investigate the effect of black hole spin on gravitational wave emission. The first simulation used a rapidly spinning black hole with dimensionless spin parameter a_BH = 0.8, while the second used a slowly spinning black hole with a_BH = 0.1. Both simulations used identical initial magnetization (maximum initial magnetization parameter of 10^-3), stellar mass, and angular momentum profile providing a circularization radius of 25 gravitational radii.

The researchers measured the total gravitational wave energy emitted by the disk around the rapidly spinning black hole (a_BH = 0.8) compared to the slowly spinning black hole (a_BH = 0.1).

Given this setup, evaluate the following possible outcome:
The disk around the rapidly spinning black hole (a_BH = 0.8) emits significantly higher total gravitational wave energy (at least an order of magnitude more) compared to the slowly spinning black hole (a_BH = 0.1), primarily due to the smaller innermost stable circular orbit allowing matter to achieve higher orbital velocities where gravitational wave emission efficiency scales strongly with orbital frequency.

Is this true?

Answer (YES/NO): NO